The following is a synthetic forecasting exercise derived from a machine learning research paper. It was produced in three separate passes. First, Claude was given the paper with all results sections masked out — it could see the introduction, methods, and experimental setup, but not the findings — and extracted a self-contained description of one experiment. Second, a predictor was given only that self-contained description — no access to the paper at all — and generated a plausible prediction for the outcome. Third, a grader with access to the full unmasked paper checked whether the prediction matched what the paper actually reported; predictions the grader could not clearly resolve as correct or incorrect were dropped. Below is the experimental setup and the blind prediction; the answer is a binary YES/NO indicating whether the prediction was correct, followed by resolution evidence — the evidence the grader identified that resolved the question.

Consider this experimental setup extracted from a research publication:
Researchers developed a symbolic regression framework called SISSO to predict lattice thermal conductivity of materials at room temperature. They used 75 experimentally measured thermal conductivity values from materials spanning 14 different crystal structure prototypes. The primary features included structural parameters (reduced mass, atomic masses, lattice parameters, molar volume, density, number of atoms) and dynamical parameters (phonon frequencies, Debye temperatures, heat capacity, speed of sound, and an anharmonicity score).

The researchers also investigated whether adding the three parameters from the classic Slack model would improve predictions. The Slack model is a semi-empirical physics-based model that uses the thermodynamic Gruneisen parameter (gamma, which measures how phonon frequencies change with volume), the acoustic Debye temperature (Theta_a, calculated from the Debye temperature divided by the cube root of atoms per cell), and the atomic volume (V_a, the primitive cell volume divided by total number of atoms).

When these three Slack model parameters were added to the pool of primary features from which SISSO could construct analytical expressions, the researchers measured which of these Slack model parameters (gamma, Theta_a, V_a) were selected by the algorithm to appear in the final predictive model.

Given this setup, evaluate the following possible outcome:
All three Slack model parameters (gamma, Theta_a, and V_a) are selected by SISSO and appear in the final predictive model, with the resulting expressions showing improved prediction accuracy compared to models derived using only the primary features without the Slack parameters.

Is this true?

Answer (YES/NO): NO